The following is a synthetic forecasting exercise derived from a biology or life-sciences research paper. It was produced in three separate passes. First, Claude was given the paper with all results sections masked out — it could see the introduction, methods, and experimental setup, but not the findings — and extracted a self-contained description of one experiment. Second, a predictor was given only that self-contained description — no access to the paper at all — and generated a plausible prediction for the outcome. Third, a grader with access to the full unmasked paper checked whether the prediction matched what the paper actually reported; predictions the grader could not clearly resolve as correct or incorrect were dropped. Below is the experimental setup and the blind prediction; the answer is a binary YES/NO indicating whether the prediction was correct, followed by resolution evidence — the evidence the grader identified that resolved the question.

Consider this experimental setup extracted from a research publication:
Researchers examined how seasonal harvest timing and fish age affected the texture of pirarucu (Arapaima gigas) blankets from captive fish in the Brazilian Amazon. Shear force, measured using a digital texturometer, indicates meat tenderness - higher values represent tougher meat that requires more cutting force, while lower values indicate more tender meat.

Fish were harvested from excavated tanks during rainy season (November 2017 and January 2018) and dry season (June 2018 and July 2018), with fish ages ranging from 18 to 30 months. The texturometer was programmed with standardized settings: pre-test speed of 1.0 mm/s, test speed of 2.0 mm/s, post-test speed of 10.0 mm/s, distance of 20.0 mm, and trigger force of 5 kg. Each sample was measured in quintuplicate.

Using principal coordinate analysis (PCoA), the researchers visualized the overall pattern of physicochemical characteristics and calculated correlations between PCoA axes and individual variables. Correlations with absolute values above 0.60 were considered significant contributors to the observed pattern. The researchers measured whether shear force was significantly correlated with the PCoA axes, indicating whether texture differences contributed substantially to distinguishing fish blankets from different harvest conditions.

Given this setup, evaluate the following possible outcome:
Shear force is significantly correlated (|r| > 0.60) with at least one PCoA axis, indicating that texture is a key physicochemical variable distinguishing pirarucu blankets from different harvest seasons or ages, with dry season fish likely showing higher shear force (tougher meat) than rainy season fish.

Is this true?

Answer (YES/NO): NO